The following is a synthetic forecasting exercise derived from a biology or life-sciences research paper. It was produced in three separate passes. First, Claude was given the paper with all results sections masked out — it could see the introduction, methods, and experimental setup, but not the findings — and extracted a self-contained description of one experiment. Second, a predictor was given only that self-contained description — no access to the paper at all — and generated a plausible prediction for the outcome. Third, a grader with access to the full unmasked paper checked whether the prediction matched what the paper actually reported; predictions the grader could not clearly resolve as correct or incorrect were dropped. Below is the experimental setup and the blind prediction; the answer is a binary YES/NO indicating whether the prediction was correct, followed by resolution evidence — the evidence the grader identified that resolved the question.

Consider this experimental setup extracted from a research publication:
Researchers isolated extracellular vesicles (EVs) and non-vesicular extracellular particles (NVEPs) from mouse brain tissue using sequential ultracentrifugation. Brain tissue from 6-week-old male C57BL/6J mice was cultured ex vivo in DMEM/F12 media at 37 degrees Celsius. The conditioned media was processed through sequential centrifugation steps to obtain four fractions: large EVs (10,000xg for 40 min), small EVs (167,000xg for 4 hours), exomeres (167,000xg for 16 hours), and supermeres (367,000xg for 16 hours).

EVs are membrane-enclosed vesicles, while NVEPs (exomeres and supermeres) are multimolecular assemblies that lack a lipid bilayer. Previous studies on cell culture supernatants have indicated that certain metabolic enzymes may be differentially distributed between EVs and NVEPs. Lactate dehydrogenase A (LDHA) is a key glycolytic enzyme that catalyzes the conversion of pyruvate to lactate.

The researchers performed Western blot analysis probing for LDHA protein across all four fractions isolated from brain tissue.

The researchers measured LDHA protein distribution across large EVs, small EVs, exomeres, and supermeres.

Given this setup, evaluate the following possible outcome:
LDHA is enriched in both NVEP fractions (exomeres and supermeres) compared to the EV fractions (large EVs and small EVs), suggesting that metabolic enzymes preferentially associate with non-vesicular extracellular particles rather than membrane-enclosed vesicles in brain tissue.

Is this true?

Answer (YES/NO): YES